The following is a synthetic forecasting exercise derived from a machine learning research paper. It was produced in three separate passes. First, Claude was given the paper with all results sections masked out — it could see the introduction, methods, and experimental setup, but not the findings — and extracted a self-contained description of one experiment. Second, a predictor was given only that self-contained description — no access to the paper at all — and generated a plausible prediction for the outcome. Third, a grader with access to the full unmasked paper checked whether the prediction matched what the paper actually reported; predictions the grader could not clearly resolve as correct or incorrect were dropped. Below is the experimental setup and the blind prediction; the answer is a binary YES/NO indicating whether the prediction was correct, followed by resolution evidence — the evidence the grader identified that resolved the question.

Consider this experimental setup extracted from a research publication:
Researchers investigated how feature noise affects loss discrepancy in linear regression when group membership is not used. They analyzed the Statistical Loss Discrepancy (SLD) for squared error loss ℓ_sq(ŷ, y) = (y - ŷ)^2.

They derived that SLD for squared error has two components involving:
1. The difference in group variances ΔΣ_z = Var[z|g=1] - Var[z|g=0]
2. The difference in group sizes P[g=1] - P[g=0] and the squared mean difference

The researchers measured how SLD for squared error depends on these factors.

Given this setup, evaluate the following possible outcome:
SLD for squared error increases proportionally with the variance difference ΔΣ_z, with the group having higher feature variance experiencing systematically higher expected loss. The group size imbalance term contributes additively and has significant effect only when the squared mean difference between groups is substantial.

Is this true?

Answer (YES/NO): NO